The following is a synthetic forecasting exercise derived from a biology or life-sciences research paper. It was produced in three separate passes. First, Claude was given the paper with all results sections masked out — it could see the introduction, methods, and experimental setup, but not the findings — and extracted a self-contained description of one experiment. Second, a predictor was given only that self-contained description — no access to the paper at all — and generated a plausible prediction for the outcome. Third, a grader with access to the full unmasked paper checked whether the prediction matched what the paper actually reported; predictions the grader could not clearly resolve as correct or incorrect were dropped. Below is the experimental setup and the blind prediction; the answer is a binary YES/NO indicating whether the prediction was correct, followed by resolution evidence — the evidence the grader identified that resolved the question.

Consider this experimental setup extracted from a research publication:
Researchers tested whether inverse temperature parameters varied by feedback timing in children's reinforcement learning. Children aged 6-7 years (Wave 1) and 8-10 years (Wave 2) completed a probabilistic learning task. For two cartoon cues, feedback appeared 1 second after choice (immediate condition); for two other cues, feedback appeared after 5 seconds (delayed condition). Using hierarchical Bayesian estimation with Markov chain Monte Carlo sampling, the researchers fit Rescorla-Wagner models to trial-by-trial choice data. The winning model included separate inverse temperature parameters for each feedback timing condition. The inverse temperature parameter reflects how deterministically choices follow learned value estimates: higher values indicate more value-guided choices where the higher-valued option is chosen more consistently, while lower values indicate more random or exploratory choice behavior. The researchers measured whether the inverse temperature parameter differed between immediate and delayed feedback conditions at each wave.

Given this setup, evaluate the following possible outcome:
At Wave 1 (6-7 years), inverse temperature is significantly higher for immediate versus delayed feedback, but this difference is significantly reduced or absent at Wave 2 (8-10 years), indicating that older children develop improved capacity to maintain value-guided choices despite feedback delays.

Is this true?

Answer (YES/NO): NO